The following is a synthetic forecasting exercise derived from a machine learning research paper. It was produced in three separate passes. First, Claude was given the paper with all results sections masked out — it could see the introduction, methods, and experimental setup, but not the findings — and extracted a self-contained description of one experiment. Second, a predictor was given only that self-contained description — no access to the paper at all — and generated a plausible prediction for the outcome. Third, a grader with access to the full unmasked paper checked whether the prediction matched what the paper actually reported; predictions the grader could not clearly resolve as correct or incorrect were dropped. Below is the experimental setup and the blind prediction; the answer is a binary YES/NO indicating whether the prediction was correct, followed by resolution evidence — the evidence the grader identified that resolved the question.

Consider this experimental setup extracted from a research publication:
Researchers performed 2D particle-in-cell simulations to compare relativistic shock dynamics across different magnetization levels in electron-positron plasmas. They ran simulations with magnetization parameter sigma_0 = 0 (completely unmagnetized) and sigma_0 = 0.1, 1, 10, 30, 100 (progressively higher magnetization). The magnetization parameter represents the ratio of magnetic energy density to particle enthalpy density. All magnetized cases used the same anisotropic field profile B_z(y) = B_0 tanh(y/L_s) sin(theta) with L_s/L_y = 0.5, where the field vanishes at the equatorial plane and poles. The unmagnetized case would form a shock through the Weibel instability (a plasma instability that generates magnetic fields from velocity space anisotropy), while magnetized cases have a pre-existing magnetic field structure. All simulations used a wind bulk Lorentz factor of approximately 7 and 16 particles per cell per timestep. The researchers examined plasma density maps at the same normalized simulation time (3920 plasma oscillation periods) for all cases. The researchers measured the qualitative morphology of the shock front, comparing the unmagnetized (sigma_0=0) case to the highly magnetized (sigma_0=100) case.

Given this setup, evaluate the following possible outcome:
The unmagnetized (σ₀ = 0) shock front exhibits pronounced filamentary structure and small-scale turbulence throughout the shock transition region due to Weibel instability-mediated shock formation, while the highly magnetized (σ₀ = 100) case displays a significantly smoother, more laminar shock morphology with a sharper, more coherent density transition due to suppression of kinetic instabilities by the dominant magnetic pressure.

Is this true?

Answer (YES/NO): NO